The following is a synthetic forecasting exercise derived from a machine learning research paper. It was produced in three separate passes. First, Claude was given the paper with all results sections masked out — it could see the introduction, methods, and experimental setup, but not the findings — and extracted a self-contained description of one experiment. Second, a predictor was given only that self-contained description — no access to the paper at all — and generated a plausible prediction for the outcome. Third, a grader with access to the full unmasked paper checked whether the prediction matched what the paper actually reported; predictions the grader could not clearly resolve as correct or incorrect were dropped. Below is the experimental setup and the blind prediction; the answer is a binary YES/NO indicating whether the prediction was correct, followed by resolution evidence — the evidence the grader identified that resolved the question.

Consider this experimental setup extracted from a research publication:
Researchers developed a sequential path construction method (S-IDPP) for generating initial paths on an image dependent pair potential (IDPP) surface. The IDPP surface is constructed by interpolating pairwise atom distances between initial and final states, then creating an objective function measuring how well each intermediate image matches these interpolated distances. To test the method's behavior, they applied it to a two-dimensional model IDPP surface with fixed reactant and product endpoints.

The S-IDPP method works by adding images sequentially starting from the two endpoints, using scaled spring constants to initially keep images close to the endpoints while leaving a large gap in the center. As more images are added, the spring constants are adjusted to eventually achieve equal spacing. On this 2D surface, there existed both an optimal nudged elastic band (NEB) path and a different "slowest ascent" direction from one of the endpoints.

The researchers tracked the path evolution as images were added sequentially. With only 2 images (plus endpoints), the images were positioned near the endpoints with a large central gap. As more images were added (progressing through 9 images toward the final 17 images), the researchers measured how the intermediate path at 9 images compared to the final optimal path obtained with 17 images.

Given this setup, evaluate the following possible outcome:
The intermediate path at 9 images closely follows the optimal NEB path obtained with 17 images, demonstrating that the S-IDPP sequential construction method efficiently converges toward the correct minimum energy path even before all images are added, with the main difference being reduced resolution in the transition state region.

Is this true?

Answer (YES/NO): NO